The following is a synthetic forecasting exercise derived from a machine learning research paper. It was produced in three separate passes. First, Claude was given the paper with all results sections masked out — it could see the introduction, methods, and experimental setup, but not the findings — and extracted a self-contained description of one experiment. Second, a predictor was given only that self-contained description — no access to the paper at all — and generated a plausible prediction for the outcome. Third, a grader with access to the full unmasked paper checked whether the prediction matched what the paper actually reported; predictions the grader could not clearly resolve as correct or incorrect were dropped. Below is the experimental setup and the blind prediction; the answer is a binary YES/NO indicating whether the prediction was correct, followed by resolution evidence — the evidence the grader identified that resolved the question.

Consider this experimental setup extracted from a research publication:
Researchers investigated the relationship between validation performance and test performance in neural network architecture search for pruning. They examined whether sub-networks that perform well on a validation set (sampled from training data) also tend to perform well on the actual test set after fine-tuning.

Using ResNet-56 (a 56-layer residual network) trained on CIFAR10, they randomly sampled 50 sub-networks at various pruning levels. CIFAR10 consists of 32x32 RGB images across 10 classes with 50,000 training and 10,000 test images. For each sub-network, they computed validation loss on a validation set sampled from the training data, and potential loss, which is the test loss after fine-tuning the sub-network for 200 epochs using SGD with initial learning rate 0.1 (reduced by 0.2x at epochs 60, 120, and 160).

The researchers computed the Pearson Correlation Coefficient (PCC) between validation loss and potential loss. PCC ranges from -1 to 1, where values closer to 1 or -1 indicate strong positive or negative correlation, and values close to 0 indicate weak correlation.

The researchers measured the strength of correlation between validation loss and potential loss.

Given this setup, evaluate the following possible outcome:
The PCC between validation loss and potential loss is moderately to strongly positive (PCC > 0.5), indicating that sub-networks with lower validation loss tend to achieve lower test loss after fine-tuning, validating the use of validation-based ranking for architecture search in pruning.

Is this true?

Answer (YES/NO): NO